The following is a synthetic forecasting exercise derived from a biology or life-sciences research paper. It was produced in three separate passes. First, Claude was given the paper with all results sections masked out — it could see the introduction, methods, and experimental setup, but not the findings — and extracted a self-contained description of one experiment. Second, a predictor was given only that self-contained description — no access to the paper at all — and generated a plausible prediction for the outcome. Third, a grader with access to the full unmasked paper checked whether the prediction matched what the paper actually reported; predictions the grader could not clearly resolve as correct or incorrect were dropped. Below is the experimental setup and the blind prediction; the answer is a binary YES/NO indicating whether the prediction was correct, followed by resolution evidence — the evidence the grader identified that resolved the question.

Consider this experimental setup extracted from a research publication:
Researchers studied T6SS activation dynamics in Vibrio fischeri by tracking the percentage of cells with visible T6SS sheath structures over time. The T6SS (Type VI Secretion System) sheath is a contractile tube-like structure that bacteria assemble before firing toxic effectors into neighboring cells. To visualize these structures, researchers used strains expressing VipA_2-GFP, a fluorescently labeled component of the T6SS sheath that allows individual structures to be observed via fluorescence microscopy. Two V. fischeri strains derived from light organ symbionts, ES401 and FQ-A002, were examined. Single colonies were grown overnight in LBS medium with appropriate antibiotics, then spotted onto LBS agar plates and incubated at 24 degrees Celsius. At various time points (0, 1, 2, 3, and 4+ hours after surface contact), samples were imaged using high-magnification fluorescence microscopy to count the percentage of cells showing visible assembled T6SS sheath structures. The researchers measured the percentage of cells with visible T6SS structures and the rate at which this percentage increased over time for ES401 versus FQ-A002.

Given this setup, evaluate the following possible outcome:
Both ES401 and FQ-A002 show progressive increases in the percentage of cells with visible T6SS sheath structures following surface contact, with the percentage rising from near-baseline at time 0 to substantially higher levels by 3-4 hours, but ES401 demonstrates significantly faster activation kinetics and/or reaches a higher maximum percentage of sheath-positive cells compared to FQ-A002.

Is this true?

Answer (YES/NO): YES